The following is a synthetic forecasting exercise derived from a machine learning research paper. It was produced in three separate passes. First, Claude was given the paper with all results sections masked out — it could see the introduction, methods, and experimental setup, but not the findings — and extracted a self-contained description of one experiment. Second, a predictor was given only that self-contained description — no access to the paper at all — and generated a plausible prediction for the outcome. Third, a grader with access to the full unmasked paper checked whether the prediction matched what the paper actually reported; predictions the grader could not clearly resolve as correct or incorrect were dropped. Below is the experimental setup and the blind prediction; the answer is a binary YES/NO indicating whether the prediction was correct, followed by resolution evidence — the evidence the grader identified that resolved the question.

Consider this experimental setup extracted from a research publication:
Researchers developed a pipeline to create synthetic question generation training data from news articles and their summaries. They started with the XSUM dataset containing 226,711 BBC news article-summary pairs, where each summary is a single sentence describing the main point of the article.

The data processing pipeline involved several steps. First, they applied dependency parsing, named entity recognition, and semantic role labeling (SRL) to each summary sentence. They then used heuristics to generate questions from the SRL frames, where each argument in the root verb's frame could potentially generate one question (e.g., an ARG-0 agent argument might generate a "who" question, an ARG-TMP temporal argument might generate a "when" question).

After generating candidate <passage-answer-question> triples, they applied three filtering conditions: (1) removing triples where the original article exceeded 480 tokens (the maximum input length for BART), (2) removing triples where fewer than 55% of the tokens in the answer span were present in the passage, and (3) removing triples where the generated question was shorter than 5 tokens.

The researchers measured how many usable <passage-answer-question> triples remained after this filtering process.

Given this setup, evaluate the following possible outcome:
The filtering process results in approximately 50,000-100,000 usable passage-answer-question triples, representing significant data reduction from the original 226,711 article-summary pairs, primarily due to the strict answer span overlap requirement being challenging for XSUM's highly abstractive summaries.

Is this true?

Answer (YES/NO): NO